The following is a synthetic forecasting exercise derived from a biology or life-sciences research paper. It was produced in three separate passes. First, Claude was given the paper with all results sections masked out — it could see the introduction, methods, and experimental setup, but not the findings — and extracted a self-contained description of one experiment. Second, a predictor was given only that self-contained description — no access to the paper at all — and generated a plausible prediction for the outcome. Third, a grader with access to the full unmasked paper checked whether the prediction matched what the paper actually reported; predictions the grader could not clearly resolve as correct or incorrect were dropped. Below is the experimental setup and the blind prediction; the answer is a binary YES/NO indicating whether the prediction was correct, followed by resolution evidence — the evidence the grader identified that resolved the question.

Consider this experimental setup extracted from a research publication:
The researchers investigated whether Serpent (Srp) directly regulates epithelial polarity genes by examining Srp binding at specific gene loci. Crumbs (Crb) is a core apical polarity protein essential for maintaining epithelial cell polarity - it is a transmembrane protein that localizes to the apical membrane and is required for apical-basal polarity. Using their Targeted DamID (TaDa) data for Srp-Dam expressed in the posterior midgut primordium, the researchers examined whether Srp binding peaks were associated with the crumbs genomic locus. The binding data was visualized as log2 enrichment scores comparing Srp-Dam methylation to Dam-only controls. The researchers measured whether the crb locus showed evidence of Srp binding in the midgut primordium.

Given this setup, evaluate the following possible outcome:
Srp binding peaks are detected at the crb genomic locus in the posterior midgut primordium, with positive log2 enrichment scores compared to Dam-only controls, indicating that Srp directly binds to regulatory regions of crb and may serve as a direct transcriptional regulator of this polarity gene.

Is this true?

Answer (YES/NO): YES